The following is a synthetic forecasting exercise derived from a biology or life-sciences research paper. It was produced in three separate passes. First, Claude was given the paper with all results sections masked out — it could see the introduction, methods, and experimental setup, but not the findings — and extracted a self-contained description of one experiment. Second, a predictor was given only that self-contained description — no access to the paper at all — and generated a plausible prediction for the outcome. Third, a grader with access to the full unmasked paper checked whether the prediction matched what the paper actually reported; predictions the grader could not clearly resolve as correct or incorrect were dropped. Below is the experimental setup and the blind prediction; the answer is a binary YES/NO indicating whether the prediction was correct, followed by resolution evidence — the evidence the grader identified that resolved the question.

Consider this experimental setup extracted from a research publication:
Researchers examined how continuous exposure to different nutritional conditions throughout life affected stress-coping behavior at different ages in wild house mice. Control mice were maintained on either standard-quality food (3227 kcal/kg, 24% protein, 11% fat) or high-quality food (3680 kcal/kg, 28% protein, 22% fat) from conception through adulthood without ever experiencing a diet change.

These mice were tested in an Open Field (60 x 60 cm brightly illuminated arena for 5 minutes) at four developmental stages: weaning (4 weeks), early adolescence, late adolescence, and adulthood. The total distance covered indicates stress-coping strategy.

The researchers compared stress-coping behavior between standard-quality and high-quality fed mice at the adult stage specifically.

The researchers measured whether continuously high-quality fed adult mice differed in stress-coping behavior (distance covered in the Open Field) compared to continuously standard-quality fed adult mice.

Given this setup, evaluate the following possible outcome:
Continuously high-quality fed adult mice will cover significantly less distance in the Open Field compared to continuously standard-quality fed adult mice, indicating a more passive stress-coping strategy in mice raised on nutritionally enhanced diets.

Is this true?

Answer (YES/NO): NO